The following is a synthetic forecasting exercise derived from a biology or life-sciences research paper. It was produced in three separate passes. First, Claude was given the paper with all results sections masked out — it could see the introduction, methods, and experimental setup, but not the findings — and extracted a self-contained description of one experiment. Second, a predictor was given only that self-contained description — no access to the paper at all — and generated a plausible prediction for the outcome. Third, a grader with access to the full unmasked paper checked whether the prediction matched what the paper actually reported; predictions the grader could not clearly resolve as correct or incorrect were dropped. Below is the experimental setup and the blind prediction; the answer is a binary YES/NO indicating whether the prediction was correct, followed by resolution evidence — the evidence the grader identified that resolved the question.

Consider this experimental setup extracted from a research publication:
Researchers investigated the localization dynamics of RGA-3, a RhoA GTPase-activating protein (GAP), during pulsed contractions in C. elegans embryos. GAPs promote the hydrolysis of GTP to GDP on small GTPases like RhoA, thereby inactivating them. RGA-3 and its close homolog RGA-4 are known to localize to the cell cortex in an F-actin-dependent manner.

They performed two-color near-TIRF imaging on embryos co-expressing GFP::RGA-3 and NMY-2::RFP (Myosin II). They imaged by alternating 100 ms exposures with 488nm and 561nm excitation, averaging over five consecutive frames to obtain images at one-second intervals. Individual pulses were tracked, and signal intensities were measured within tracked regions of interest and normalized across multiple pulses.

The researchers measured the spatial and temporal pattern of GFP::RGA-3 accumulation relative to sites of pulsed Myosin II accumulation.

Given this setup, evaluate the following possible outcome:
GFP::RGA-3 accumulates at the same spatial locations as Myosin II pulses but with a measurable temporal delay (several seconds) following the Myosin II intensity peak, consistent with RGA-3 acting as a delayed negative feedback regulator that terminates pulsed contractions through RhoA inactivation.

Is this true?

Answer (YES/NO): NO